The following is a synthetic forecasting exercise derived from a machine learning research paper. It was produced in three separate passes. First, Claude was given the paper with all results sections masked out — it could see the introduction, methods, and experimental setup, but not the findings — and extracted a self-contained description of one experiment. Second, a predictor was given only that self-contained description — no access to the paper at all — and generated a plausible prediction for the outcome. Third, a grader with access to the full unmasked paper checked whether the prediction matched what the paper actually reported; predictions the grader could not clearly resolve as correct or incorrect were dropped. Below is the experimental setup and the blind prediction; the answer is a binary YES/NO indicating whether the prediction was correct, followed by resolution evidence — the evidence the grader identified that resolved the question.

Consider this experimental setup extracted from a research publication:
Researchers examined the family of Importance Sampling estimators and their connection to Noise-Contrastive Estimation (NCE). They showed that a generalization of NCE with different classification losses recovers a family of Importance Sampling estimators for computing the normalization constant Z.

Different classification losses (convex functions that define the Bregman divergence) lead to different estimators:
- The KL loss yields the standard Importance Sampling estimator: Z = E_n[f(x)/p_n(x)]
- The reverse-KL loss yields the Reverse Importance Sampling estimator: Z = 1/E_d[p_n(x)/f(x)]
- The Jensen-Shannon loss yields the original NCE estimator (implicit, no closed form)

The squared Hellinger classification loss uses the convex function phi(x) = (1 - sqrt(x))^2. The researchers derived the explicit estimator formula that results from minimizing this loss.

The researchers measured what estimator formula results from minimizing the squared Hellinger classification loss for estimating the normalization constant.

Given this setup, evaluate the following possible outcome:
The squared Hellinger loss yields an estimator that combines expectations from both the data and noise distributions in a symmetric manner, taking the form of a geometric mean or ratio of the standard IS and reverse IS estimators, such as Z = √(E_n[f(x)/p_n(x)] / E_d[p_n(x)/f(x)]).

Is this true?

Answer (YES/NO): NO